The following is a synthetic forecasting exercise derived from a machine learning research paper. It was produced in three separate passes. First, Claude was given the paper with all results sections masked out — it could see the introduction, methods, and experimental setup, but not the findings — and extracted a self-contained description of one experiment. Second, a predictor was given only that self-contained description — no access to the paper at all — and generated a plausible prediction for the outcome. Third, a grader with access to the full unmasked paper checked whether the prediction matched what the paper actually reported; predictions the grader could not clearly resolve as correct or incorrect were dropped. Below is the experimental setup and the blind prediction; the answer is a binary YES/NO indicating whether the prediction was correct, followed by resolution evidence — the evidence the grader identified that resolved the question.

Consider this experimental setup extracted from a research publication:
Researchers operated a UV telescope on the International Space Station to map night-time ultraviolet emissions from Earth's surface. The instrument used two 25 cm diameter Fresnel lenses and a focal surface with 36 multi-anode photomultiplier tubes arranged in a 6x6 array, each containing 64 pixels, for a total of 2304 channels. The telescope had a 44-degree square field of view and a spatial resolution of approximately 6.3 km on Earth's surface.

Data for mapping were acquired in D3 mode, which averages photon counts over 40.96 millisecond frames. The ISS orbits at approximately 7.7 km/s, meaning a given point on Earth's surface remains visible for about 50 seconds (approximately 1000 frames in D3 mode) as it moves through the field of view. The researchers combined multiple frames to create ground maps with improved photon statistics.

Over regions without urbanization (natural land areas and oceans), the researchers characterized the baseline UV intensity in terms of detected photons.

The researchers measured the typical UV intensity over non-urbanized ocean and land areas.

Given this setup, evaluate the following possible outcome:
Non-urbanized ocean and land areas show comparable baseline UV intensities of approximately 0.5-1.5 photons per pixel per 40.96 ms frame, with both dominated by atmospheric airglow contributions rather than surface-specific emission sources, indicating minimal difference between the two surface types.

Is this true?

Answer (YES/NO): NO